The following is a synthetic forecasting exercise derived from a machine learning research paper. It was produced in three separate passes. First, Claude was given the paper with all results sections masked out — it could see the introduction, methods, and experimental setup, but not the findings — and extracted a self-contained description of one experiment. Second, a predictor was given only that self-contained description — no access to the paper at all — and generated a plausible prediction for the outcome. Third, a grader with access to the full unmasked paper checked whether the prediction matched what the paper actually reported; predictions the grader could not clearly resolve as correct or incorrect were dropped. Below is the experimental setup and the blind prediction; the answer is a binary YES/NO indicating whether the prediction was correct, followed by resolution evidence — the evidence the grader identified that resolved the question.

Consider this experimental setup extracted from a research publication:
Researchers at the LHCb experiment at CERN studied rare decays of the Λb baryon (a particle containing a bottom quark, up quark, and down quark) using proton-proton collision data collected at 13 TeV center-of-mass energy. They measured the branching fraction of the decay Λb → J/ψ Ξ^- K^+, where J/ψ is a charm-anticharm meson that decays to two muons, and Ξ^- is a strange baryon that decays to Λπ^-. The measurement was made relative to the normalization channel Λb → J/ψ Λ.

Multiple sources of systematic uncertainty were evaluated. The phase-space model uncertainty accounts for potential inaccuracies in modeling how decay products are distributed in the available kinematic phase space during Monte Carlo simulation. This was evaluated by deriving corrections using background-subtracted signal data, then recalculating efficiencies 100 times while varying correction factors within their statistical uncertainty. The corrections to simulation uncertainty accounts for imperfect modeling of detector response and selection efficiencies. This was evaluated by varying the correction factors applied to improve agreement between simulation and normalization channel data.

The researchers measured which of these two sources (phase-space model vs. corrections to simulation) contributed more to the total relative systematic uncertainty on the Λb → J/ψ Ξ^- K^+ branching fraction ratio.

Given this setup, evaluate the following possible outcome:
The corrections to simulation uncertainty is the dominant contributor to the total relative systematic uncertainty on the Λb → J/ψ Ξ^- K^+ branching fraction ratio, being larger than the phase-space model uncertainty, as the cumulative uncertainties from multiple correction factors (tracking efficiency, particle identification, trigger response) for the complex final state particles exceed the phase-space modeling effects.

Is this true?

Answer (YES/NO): NO